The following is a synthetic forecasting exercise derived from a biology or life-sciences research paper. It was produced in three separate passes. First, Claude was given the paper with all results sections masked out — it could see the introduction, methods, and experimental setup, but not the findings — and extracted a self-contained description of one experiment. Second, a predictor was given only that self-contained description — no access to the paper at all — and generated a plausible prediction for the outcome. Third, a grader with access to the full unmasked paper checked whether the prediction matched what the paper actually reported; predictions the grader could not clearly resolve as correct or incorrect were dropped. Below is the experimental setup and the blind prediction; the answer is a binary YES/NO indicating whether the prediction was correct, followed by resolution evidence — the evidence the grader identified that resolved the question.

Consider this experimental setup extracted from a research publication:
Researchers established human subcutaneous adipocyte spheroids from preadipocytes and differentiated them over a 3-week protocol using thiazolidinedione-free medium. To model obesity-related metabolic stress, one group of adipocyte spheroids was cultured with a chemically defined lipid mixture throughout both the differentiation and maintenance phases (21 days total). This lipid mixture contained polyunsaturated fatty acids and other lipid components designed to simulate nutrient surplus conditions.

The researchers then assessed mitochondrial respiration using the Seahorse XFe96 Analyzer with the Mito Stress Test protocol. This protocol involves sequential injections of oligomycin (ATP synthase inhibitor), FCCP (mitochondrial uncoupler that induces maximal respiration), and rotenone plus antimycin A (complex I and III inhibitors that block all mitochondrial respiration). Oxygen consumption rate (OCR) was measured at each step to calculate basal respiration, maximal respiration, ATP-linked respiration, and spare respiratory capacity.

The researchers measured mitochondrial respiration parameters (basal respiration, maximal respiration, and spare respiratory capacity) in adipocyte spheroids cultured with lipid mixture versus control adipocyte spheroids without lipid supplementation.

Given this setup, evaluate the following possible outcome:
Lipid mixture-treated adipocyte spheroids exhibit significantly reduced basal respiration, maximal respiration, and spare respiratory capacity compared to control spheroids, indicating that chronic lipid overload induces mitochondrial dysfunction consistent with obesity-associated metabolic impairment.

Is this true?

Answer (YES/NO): YES